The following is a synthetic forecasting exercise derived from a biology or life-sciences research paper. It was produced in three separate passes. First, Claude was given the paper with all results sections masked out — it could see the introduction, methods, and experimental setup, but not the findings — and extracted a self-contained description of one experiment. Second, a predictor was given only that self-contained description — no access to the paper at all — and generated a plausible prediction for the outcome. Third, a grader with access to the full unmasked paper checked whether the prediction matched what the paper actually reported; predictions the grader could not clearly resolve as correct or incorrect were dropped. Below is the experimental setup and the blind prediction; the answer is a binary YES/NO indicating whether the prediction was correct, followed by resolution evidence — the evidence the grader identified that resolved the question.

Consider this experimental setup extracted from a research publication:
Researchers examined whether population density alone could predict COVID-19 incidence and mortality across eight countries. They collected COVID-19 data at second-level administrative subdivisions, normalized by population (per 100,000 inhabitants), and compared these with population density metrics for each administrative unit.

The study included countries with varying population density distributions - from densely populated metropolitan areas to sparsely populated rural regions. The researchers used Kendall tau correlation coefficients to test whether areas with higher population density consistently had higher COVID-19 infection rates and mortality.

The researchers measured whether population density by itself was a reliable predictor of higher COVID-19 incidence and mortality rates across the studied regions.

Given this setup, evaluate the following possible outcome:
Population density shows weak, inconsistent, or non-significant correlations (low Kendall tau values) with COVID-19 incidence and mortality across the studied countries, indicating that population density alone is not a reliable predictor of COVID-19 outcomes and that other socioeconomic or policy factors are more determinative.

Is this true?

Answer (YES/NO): NO